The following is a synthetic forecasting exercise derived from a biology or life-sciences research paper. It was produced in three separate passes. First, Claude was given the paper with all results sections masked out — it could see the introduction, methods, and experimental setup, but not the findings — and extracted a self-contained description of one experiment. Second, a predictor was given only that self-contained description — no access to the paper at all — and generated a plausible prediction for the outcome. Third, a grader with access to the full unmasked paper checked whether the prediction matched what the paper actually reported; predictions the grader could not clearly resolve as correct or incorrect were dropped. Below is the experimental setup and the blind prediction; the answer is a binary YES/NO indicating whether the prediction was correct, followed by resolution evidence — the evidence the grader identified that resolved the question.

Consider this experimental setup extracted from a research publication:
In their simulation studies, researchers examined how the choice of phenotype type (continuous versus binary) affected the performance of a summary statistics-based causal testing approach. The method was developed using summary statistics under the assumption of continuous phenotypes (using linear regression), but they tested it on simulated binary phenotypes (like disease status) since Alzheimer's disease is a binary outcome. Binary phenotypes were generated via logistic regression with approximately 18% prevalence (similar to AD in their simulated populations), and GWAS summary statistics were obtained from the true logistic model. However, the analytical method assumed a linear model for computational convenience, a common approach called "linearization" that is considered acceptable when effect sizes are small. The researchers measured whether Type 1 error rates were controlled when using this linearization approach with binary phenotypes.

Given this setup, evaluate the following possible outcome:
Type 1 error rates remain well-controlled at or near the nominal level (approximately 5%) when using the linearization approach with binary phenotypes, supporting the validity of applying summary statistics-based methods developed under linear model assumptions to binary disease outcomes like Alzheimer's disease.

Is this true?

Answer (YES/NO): YES